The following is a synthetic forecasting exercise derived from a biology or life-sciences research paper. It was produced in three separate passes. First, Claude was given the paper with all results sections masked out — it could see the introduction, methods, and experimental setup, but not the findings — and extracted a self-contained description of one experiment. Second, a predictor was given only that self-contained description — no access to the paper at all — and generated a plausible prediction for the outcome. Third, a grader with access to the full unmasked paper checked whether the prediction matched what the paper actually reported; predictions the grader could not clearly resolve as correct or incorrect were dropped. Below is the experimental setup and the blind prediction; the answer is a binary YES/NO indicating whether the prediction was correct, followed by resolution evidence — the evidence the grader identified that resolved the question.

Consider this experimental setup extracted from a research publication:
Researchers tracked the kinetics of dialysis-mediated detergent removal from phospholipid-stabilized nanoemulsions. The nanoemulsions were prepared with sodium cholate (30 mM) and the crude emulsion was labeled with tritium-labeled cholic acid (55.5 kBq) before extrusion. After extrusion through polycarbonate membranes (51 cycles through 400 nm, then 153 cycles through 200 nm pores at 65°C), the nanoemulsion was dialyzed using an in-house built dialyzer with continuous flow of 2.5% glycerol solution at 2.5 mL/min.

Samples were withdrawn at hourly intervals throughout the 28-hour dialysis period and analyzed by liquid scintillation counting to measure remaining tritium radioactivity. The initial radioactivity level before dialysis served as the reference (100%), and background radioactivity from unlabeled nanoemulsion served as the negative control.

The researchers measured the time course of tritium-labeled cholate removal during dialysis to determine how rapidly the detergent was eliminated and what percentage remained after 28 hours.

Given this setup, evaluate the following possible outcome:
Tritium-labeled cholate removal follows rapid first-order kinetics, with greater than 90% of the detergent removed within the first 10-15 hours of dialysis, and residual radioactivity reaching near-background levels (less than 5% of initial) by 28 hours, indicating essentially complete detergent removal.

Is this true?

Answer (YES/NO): NO